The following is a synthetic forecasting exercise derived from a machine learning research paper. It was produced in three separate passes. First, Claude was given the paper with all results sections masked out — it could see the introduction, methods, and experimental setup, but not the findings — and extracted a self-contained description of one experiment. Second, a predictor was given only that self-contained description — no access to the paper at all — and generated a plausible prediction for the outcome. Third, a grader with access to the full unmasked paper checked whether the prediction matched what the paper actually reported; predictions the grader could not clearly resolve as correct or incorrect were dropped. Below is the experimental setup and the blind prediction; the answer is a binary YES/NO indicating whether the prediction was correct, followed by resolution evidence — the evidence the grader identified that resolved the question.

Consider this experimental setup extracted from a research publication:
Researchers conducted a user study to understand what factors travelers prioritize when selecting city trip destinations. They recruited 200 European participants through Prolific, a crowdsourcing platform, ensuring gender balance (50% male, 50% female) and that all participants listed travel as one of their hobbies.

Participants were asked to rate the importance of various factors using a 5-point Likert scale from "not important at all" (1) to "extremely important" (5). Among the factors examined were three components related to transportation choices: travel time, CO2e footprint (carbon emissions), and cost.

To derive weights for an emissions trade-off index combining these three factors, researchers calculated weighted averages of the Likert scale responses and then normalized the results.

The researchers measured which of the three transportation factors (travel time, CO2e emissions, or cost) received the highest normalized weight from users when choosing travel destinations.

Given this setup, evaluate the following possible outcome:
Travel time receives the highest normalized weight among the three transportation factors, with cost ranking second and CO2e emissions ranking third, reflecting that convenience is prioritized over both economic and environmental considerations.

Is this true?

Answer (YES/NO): NO